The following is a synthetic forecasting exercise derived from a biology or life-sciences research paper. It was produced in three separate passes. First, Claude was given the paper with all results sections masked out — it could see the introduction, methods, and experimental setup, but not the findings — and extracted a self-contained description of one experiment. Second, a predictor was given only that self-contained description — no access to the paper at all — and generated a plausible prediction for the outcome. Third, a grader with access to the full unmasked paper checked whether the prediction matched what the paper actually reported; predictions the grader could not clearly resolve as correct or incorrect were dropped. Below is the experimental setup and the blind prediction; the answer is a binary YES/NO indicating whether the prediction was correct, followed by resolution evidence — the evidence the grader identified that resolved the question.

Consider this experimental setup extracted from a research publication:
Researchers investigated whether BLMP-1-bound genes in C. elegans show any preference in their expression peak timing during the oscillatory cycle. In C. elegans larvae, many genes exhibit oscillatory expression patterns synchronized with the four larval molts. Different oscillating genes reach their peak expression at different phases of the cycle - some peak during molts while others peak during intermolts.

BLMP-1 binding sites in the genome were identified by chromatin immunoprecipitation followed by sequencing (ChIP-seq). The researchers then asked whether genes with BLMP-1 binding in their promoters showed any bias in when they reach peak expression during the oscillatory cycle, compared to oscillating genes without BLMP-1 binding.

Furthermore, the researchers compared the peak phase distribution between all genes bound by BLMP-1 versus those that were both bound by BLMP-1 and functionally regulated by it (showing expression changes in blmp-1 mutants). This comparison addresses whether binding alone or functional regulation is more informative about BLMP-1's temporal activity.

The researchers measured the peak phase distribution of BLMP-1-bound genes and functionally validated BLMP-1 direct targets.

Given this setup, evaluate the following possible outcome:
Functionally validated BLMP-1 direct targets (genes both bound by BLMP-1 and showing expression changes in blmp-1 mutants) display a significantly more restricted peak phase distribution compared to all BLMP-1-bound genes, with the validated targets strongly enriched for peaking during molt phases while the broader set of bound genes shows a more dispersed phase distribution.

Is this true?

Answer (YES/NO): NO